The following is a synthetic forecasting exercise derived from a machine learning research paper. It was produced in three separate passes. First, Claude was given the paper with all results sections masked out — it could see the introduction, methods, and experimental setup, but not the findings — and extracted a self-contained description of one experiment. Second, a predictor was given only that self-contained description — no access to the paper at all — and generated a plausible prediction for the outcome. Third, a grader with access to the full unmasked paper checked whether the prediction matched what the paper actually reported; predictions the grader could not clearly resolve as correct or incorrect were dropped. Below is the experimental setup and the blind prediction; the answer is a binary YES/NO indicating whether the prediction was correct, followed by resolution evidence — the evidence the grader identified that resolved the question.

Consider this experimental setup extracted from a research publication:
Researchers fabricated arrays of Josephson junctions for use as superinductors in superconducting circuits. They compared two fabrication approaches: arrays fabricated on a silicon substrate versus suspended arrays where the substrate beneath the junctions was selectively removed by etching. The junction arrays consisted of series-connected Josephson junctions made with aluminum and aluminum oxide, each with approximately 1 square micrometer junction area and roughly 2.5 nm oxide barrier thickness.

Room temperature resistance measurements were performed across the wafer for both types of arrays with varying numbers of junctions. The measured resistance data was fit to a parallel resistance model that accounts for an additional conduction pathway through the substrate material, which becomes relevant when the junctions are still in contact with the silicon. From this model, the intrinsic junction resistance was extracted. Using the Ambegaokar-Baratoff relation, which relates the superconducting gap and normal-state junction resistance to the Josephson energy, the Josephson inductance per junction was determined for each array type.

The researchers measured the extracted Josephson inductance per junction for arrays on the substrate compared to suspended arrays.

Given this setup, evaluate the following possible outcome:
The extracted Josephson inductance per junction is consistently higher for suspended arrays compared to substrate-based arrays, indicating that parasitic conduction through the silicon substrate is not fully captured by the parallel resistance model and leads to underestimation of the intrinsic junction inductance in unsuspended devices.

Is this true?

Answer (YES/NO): NO